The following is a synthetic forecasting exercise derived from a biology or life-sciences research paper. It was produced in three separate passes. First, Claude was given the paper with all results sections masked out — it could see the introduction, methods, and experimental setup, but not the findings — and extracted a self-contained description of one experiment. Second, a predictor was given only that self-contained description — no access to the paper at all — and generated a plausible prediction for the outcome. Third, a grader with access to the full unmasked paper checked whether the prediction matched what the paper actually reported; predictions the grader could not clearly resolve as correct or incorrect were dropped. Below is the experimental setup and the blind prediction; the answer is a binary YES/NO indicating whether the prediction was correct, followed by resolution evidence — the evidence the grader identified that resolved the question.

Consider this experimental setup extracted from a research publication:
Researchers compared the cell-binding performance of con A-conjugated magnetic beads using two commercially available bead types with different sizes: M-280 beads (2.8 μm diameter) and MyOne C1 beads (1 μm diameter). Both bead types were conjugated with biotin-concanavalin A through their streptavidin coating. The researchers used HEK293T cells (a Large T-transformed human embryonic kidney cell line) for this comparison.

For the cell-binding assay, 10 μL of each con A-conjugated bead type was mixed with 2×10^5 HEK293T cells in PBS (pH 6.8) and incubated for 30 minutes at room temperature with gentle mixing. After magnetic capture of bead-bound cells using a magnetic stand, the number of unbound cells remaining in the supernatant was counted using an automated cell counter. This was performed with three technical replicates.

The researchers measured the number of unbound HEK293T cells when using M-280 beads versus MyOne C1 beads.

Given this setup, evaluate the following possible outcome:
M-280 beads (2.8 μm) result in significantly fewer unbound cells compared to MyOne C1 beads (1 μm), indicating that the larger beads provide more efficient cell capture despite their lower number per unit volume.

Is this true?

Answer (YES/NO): NO